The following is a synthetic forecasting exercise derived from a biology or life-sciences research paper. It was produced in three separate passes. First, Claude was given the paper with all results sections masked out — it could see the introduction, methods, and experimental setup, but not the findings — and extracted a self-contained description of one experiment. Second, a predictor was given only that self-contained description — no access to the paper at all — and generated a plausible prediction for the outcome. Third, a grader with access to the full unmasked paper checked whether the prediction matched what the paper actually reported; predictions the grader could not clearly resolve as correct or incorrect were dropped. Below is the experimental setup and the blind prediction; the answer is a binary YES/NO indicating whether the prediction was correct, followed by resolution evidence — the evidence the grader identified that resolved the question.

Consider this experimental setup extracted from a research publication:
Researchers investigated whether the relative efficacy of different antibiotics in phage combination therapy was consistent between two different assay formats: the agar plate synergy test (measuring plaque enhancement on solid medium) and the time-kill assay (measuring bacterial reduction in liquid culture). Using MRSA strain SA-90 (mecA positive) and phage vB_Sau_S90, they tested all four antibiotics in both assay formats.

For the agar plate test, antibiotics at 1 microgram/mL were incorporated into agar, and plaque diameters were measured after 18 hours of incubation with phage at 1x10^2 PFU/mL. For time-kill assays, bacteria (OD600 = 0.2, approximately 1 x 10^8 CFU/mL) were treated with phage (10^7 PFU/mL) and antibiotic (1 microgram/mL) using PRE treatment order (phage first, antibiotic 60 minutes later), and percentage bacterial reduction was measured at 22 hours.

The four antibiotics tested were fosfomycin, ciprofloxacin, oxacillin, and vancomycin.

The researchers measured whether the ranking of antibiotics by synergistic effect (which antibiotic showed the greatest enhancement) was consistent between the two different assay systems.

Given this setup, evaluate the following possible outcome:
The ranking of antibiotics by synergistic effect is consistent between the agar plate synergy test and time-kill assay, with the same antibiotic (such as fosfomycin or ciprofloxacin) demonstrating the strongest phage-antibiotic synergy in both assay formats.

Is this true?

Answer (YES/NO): NO